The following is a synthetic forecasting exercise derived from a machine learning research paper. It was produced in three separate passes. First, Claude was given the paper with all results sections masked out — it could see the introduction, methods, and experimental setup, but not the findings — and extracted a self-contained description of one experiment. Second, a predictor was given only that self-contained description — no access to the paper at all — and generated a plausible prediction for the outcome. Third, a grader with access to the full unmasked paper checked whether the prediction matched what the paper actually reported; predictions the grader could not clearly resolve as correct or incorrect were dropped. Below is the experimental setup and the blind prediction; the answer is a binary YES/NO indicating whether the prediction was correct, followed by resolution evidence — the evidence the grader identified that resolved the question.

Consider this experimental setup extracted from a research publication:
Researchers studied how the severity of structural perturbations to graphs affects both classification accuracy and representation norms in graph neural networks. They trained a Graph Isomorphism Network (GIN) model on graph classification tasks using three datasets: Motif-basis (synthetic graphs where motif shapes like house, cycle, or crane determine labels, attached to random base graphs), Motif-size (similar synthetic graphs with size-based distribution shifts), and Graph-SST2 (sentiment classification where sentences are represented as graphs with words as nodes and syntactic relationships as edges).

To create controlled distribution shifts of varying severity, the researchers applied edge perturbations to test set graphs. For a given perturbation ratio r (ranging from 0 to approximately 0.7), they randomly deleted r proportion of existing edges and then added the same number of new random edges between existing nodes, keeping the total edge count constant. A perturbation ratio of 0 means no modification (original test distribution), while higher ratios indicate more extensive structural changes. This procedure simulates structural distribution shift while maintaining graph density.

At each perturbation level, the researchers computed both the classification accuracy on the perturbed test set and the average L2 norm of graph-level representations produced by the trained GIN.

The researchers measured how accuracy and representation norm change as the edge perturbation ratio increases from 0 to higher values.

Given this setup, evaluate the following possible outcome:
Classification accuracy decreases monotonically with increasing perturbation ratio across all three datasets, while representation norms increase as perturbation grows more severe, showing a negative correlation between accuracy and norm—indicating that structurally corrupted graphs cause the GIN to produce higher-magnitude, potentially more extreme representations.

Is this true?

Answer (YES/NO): NO